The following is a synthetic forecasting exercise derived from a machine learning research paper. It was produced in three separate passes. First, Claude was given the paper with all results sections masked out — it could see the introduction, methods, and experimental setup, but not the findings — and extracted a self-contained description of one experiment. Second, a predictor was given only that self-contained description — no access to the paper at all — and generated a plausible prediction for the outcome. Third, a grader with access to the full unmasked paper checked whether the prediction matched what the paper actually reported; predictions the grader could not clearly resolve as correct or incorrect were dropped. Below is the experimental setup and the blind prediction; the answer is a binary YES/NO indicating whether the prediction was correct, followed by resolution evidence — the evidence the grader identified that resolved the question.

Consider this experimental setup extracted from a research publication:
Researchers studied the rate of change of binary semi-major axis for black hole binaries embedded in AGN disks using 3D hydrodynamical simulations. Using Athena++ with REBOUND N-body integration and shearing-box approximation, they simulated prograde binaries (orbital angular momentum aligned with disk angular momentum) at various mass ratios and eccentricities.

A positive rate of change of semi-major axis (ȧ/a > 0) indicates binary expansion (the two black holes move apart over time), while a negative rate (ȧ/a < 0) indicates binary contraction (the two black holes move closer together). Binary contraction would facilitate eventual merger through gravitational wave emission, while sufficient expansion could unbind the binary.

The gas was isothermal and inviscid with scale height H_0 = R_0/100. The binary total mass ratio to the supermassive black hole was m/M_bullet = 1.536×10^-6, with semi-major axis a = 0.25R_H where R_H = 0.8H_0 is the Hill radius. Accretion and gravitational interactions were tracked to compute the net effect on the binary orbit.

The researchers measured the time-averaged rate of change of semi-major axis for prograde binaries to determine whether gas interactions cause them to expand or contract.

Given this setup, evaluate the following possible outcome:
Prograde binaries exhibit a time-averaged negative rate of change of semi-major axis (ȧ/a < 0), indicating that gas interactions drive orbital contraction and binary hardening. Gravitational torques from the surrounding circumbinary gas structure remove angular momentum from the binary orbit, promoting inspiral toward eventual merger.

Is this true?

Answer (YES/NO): YES